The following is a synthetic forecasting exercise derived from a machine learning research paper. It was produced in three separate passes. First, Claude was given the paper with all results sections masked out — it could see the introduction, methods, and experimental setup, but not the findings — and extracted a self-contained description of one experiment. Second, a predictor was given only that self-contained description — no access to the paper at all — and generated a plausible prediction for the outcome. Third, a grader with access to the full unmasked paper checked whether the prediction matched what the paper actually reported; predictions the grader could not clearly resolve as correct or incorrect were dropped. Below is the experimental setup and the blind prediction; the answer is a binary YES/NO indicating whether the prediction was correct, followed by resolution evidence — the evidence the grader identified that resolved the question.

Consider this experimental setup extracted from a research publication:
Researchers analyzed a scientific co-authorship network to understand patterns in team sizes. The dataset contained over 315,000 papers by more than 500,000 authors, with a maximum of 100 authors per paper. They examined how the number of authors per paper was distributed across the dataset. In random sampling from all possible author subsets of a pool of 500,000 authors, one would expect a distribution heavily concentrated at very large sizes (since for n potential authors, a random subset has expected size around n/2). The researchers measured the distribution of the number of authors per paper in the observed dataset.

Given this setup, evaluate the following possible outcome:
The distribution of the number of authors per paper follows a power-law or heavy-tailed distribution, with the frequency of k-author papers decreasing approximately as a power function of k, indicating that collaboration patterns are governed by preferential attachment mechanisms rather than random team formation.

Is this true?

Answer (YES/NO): NO